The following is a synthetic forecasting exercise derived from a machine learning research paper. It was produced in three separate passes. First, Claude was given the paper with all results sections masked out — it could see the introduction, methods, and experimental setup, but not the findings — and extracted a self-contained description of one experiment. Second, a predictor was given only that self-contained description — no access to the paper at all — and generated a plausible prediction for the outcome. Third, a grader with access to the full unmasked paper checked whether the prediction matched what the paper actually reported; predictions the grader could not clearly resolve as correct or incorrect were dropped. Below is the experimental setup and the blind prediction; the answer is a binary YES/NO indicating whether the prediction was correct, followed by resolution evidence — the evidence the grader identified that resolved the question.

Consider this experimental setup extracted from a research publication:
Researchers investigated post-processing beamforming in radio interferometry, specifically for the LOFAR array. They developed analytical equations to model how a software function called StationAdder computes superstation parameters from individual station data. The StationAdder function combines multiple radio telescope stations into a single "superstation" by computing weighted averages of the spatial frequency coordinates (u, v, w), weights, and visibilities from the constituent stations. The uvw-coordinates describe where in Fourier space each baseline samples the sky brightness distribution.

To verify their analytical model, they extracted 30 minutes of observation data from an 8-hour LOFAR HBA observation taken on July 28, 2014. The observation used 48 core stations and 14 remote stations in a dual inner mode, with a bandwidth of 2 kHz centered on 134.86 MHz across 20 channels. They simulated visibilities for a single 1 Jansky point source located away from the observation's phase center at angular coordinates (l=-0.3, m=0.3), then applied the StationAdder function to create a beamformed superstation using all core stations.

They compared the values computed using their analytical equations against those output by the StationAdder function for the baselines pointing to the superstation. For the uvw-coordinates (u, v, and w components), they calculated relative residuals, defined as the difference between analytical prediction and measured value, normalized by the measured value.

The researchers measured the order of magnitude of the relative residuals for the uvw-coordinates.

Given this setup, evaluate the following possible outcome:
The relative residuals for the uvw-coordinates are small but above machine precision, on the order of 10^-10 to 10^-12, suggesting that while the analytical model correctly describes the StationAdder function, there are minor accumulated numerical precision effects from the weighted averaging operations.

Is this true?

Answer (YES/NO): NO